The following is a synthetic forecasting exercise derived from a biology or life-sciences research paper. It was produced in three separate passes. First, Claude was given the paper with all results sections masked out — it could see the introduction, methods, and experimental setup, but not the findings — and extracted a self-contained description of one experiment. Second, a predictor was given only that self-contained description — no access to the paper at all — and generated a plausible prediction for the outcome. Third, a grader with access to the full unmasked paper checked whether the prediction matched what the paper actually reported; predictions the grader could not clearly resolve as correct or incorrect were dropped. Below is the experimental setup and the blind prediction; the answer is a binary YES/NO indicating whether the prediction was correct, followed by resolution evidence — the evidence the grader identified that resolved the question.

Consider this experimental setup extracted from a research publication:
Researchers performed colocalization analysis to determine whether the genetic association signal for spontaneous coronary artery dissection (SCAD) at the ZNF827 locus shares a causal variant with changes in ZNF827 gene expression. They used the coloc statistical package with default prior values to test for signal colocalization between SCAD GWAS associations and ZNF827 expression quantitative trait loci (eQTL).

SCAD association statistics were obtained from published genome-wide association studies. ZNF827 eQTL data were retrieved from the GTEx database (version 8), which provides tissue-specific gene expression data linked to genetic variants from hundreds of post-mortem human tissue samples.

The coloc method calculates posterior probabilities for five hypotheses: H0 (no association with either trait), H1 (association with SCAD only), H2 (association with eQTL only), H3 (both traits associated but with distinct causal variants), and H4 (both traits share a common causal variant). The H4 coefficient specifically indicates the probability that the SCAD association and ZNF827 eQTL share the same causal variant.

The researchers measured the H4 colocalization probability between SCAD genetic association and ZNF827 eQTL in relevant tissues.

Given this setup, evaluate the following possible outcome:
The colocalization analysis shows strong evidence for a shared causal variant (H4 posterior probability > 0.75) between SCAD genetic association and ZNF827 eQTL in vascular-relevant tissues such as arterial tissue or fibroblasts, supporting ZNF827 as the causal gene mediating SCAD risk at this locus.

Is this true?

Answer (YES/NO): YES